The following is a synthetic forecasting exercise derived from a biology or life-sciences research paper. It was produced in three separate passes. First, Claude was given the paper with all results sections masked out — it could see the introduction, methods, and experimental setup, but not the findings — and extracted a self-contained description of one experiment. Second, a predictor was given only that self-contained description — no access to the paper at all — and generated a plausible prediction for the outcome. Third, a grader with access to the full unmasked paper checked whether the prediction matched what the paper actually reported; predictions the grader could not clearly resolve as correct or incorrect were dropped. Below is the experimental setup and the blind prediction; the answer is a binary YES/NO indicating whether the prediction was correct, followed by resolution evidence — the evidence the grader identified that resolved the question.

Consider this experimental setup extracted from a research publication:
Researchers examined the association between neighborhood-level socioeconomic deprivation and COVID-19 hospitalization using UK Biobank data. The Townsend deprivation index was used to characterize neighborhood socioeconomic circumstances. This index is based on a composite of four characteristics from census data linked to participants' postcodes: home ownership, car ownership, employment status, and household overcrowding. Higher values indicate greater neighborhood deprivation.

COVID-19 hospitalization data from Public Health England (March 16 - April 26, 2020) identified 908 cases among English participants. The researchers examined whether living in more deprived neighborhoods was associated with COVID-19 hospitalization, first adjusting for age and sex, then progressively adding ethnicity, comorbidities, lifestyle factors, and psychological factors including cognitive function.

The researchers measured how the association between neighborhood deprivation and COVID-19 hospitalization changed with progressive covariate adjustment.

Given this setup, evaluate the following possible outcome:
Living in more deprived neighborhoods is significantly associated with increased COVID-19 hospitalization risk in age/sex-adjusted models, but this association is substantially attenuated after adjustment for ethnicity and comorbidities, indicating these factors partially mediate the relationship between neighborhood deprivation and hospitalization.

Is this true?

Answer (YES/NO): NO